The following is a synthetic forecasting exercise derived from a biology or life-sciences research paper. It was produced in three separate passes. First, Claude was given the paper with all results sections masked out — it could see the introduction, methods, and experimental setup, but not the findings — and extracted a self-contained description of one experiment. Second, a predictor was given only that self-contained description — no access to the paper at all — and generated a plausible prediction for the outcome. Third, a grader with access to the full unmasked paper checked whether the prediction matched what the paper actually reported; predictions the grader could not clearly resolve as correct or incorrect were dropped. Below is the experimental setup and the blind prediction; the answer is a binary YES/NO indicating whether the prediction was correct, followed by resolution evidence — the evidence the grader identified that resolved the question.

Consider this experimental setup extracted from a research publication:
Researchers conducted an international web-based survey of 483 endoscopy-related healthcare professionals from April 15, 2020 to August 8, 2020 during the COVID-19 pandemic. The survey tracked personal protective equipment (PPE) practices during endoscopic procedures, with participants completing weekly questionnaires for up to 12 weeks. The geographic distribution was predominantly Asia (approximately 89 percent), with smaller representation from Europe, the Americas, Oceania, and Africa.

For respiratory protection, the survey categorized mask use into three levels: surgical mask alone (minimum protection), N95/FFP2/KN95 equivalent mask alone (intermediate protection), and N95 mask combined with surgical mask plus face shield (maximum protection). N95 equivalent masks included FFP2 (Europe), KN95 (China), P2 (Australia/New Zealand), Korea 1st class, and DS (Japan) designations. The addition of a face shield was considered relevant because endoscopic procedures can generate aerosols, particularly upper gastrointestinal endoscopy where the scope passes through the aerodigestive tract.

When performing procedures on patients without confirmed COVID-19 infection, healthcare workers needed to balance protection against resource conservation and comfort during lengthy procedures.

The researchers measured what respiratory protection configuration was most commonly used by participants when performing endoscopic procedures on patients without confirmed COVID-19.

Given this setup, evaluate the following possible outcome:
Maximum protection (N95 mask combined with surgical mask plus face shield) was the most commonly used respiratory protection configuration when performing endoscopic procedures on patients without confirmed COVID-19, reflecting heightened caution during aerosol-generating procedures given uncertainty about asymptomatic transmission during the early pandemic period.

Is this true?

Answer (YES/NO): NO